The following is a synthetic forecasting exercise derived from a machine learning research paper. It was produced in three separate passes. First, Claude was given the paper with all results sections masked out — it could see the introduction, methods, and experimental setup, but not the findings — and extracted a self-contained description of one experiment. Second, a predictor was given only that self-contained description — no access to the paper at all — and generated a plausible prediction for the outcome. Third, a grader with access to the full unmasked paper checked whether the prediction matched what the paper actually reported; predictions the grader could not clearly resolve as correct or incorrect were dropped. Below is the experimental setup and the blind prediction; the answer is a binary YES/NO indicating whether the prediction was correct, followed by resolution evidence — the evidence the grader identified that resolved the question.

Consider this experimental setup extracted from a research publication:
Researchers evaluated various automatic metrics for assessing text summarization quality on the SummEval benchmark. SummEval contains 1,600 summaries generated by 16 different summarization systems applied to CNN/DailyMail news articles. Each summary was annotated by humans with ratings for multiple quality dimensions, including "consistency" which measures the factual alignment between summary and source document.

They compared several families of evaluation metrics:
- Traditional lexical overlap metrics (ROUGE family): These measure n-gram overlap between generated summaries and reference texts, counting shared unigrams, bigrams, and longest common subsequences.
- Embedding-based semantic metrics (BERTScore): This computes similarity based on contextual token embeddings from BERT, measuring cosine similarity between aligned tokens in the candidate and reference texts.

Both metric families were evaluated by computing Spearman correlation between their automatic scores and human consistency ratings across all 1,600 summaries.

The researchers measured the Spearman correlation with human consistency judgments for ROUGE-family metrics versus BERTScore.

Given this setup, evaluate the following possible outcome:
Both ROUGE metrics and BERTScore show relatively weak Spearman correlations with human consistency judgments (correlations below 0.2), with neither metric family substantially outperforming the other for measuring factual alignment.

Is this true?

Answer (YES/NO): YES